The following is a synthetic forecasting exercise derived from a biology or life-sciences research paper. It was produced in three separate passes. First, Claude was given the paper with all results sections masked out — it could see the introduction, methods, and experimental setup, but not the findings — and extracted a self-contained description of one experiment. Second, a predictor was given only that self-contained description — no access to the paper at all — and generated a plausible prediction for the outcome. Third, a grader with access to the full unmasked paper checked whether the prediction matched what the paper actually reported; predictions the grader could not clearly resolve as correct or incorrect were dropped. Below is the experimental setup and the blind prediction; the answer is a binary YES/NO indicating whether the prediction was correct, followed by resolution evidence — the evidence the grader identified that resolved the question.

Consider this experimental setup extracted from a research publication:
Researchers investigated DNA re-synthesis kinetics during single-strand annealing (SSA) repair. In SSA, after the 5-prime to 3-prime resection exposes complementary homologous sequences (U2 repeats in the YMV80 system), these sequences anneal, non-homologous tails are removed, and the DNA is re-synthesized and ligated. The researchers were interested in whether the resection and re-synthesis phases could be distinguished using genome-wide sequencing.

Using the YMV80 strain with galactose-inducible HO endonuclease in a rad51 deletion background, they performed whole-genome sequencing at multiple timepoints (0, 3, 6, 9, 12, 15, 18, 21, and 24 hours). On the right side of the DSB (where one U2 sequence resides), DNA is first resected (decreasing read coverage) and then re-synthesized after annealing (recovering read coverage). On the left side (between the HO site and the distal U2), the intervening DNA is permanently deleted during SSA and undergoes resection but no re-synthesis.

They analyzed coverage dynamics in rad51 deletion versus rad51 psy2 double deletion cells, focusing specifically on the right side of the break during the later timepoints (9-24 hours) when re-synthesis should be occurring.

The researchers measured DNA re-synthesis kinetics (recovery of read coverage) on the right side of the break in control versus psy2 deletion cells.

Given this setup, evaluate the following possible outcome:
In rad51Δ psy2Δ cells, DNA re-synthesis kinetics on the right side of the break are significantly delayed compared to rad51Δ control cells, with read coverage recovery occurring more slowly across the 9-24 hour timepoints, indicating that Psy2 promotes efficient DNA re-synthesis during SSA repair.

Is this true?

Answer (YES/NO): YES